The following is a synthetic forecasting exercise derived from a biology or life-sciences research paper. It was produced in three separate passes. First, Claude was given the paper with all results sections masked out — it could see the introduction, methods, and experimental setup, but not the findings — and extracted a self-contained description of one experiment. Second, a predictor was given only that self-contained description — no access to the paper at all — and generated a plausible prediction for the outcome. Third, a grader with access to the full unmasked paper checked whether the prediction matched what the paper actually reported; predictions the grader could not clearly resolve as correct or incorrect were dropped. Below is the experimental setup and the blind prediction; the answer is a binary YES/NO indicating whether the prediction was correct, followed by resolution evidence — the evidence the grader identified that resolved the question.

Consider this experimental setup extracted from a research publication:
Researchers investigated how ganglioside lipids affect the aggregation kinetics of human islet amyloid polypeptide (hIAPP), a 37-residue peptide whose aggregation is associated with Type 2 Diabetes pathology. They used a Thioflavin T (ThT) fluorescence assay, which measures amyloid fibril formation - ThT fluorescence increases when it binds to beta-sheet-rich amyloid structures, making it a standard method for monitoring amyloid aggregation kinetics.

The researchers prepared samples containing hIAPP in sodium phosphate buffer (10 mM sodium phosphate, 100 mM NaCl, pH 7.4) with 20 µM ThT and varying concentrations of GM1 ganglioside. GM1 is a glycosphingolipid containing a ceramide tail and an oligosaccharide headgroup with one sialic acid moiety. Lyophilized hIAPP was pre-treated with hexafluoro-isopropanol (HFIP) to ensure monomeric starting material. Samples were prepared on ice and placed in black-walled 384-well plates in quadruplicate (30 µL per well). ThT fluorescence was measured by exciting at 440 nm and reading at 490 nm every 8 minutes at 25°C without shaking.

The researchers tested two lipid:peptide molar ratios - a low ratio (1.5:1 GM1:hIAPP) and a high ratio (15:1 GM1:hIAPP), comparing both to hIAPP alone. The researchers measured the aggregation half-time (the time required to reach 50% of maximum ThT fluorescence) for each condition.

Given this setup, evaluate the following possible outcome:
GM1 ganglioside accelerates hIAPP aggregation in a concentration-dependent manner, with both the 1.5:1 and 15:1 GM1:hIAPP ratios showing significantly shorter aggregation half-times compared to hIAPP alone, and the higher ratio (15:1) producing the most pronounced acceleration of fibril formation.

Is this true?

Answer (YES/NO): NO